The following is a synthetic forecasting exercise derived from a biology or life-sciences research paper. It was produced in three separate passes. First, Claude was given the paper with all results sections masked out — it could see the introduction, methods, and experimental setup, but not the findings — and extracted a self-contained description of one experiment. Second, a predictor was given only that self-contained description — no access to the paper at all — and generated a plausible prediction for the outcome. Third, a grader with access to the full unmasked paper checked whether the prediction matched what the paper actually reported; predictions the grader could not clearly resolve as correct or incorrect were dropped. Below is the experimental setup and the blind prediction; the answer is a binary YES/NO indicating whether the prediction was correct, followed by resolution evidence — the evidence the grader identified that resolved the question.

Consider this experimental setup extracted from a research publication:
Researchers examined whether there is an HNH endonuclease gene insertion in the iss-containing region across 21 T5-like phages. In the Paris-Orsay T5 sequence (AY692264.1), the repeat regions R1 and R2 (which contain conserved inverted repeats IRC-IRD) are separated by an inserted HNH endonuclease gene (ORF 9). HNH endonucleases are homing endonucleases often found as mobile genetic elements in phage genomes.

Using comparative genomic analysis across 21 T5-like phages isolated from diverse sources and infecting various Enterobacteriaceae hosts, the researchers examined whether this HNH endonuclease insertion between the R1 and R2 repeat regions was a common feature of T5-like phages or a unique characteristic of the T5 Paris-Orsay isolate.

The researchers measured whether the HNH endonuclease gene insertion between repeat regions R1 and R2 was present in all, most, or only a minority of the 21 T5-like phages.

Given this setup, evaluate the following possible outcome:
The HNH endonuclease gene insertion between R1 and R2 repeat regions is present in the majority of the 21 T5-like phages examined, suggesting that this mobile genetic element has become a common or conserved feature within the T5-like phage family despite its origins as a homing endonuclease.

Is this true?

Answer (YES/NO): NO